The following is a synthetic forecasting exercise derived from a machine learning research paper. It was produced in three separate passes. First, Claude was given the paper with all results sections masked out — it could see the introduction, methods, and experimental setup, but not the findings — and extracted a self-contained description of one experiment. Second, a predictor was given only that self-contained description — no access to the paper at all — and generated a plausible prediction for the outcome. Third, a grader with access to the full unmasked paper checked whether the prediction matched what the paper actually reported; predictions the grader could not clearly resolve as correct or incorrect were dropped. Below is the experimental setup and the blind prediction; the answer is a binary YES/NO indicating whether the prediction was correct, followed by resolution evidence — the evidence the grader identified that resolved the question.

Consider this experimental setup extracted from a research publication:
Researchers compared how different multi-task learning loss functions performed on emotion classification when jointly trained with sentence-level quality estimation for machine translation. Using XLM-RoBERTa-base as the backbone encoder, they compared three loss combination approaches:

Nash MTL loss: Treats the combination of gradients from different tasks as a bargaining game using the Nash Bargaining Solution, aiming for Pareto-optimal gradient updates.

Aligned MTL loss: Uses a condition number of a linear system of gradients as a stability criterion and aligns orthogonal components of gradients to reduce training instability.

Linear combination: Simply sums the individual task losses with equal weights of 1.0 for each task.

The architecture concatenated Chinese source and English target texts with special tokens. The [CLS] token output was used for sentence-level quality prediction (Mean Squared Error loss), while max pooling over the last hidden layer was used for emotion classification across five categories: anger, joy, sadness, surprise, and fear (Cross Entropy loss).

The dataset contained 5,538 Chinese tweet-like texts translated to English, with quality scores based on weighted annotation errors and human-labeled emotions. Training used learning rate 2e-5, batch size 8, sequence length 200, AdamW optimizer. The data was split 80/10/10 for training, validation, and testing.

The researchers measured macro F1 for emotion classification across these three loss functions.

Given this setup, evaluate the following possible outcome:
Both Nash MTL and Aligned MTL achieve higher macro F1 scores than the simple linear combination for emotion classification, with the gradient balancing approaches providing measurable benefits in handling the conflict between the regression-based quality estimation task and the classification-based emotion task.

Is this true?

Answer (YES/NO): YES